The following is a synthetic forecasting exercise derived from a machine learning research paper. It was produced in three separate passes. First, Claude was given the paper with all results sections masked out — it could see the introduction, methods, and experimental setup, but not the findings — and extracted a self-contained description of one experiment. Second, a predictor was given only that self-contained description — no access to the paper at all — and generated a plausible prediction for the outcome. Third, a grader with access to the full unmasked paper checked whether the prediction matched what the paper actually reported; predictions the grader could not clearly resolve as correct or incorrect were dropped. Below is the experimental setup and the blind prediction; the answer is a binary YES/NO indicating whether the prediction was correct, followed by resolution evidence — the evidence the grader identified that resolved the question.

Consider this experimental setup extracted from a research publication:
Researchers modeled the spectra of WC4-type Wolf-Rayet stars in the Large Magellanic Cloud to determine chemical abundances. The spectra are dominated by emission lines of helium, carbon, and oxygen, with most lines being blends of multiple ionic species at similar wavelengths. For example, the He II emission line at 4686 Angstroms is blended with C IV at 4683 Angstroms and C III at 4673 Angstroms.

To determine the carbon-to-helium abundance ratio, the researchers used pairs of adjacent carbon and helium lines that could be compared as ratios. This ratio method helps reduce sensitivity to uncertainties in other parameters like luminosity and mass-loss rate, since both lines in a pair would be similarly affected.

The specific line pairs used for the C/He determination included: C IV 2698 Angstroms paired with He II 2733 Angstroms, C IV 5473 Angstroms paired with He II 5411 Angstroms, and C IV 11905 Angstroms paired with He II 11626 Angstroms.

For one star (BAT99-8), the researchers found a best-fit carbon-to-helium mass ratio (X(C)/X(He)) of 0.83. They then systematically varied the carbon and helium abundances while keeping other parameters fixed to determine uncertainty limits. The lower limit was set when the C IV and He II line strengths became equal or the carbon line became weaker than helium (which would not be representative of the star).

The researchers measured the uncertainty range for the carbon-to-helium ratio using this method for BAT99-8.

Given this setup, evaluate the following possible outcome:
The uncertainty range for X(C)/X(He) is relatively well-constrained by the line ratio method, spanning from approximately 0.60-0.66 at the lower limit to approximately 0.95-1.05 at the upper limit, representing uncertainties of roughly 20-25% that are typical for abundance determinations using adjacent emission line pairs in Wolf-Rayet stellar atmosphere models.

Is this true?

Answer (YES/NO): NO